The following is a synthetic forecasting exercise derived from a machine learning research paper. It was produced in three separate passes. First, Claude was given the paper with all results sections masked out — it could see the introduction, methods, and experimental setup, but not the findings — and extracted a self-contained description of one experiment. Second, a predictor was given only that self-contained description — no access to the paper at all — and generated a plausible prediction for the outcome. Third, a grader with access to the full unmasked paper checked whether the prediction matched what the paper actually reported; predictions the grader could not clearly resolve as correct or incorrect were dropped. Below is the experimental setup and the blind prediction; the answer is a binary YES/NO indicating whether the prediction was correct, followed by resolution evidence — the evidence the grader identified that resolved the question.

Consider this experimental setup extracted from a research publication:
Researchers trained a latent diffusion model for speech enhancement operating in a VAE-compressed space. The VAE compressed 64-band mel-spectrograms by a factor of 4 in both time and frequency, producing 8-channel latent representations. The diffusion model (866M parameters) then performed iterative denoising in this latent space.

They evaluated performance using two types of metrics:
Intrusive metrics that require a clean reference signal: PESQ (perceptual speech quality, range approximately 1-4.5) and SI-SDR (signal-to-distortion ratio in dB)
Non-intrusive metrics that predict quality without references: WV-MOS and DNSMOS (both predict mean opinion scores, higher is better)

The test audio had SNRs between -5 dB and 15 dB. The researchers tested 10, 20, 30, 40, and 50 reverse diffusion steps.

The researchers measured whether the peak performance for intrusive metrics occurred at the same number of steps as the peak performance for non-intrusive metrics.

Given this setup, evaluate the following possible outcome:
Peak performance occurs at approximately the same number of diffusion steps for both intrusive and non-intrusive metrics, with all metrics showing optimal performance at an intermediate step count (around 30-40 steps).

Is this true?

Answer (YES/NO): NO